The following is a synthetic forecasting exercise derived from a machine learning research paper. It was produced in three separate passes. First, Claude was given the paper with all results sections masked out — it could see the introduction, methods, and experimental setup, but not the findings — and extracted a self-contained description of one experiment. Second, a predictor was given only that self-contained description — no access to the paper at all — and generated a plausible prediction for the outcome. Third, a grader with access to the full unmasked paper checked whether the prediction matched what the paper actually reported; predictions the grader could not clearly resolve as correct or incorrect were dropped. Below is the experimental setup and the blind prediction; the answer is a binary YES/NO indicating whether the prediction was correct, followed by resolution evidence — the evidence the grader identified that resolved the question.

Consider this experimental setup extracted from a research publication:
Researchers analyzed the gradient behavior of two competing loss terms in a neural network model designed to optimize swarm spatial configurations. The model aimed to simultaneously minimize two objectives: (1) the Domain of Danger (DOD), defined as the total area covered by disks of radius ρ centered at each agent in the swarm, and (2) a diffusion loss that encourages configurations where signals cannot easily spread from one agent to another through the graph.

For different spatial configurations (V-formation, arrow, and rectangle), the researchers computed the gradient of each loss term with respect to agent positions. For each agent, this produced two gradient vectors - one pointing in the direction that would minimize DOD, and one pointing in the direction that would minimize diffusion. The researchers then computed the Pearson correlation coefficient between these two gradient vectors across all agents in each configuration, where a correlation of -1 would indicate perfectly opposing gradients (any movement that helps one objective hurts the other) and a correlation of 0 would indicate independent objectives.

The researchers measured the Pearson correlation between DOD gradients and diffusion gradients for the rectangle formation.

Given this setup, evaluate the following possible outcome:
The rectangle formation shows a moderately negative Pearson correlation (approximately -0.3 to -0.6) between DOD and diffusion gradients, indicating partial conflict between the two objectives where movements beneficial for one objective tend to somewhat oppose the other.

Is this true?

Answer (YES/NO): NO